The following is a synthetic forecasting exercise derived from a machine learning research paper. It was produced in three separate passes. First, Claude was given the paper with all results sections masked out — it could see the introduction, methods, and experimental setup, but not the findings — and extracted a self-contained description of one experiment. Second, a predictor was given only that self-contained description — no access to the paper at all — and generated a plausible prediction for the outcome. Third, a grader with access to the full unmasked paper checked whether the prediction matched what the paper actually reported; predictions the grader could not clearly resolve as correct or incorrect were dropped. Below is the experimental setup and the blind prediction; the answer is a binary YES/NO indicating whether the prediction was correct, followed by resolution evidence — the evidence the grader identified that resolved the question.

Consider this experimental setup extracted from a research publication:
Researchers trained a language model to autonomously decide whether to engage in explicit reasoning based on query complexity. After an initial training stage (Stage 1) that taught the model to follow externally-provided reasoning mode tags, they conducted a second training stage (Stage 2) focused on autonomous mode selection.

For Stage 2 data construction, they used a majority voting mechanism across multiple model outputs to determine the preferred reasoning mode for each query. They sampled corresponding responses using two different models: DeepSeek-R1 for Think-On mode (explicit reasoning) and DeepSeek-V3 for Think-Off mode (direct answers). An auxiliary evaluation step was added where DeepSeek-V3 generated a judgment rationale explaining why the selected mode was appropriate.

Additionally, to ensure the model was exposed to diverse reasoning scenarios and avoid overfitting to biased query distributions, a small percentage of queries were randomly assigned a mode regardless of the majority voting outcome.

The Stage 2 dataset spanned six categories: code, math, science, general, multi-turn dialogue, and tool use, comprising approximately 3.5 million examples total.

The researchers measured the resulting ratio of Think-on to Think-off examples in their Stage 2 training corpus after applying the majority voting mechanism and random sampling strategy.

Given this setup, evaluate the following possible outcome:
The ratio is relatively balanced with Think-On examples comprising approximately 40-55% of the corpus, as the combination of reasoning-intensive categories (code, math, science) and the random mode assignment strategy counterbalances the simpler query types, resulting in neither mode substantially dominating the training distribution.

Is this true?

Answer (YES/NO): NO